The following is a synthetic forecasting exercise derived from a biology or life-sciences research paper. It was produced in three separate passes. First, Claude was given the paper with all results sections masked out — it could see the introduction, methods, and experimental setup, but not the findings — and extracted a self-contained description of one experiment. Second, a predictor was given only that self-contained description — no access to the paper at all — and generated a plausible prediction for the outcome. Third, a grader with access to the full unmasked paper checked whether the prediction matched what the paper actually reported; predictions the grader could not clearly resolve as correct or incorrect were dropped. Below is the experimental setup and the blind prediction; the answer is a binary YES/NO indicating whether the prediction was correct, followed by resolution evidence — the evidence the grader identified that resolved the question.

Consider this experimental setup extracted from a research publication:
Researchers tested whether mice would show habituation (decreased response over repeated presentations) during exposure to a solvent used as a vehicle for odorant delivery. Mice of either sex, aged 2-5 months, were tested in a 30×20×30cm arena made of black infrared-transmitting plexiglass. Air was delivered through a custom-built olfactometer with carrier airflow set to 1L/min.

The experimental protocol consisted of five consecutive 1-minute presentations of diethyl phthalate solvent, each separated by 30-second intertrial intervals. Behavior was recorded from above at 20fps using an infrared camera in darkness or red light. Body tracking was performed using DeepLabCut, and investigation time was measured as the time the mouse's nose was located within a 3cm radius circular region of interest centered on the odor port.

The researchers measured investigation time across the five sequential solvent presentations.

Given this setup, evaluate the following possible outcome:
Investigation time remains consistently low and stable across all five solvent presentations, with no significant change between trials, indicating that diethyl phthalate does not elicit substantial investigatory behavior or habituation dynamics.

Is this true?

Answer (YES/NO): NO